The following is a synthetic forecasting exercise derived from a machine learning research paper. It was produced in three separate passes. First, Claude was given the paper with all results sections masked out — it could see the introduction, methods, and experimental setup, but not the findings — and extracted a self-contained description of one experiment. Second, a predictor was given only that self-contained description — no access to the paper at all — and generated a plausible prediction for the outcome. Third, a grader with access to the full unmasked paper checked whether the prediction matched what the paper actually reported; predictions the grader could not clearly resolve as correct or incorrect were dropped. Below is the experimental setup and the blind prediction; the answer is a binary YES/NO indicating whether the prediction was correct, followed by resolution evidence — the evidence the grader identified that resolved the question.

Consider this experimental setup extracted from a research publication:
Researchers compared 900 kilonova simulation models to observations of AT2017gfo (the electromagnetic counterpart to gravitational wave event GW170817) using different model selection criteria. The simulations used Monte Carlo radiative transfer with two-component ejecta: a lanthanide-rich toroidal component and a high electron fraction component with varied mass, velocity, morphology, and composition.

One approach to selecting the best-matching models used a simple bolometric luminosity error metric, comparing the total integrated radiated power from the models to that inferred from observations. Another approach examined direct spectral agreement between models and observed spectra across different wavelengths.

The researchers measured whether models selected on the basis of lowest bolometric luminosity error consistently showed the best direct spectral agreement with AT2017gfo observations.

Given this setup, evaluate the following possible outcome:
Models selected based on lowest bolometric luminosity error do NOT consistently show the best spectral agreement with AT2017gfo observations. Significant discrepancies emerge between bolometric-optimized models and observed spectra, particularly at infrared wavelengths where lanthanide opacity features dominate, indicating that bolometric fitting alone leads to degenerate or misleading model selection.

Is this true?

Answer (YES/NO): YES